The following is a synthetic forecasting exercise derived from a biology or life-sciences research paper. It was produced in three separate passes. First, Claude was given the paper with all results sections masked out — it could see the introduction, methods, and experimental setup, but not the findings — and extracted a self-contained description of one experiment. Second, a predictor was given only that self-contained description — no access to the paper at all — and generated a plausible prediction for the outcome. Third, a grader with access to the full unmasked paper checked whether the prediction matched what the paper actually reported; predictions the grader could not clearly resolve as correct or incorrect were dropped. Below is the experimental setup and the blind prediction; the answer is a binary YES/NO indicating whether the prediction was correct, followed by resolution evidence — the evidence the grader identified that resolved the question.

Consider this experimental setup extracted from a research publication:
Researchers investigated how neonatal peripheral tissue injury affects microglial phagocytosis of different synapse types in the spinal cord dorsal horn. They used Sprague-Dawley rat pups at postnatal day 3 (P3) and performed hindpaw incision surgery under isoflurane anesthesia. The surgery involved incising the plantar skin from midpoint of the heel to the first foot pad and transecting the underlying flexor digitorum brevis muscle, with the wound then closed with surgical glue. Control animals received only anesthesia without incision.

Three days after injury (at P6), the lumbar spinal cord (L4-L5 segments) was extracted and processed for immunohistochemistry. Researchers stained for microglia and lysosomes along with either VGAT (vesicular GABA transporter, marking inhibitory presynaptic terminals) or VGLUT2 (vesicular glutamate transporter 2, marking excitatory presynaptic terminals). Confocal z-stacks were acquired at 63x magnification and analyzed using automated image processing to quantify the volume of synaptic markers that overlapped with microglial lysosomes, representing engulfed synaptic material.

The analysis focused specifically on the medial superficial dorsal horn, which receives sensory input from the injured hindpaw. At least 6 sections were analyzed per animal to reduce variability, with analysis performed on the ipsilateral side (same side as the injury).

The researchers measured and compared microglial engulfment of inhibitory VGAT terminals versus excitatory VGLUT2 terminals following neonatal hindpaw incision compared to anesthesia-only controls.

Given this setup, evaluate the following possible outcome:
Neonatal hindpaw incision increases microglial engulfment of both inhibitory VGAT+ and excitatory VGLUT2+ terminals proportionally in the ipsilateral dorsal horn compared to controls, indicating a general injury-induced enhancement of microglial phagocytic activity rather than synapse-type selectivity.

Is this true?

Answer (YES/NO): NO